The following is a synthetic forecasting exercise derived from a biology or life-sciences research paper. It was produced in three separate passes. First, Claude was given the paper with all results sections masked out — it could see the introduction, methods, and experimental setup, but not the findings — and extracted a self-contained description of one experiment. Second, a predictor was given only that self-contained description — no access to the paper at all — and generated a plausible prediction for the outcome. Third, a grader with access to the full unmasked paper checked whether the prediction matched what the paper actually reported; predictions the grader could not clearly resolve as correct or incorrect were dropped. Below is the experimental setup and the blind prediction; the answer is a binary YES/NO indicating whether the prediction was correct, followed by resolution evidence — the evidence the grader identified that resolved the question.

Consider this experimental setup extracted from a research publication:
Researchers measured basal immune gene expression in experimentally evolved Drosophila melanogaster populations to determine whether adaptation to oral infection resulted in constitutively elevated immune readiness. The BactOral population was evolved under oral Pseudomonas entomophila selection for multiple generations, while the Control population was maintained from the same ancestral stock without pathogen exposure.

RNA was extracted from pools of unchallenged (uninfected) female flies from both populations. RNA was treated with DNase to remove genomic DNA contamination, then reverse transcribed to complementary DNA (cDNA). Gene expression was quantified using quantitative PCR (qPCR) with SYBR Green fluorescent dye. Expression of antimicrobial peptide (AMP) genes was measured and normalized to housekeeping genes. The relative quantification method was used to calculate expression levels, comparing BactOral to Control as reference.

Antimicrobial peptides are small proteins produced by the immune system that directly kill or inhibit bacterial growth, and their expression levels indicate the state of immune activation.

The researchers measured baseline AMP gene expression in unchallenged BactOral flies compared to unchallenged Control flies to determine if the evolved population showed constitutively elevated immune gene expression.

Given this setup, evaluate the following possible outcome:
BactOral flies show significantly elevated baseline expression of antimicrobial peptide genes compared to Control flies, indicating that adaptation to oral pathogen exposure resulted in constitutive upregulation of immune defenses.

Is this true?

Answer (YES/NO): NO